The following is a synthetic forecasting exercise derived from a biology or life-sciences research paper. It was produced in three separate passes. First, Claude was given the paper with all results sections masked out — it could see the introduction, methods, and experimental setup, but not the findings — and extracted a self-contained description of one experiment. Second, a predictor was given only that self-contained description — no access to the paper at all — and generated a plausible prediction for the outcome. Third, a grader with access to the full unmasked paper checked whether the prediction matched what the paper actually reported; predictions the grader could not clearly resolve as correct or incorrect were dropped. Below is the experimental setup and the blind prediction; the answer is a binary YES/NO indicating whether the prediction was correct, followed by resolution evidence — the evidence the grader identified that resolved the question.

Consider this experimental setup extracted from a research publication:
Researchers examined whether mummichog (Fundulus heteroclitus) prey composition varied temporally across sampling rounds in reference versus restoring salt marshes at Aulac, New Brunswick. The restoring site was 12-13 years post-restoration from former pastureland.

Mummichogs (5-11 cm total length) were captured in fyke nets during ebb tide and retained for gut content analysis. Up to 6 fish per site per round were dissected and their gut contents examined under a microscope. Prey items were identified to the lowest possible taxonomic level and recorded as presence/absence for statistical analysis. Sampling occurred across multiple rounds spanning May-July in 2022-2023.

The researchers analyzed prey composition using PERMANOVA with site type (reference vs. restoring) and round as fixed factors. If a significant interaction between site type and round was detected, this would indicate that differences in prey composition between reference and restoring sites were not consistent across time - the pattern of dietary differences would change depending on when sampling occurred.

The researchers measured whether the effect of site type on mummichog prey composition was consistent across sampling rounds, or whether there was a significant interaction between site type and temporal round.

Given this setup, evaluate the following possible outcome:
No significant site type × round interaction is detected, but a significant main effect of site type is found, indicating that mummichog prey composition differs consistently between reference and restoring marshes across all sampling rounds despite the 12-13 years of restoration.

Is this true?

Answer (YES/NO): NO